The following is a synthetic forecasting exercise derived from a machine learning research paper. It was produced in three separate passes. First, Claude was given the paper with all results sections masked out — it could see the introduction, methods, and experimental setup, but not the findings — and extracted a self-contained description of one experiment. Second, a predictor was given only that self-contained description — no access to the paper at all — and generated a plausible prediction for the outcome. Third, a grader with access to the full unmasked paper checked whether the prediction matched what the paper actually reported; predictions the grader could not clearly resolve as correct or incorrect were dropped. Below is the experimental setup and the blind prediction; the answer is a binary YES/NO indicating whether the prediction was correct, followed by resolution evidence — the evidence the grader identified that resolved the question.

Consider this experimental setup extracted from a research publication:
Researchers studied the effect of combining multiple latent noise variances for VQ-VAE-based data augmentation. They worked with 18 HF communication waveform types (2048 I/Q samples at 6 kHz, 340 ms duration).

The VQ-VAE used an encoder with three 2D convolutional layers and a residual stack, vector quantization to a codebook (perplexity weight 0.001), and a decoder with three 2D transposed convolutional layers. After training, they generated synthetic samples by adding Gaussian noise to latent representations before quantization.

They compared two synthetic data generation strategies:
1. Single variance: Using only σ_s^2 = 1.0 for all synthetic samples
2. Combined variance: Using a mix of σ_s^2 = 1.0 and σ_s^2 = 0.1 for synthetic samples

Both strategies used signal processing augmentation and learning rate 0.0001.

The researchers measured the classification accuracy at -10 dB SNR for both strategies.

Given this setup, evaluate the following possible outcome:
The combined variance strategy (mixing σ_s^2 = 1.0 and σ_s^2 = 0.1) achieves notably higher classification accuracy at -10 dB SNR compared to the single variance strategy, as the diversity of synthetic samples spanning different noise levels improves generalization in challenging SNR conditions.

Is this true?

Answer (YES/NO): NO